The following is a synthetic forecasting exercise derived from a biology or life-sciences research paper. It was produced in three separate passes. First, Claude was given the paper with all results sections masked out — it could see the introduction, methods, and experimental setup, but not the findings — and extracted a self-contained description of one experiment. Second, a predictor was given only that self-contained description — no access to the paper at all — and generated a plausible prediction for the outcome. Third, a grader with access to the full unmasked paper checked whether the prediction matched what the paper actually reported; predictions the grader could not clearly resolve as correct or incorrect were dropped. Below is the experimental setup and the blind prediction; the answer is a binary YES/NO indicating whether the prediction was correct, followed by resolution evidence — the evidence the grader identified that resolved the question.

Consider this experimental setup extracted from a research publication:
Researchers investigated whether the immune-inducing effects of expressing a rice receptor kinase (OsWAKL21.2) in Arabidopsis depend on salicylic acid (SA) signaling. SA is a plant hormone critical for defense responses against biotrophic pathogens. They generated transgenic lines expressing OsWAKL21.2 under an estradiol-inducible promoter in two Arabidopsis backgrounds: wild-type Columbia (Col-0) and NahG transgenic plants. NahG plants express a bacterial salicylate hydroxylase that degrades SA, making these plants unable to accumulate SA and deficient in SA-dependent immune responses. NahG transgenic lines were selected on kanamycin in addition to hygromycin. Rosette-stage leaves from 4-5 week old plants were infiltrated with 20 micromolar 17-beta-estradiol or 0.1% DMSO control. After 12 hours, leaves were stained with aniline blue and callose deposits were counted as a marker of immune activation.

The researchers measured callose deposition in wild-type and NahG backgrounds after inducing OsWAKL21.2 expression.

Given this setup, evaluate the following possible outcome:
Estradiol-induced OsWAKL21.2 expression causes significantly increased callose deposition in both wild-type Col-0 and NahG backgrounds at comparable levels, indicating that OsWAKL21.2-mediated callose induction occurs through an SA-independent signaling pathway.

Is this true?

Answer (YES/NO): NO